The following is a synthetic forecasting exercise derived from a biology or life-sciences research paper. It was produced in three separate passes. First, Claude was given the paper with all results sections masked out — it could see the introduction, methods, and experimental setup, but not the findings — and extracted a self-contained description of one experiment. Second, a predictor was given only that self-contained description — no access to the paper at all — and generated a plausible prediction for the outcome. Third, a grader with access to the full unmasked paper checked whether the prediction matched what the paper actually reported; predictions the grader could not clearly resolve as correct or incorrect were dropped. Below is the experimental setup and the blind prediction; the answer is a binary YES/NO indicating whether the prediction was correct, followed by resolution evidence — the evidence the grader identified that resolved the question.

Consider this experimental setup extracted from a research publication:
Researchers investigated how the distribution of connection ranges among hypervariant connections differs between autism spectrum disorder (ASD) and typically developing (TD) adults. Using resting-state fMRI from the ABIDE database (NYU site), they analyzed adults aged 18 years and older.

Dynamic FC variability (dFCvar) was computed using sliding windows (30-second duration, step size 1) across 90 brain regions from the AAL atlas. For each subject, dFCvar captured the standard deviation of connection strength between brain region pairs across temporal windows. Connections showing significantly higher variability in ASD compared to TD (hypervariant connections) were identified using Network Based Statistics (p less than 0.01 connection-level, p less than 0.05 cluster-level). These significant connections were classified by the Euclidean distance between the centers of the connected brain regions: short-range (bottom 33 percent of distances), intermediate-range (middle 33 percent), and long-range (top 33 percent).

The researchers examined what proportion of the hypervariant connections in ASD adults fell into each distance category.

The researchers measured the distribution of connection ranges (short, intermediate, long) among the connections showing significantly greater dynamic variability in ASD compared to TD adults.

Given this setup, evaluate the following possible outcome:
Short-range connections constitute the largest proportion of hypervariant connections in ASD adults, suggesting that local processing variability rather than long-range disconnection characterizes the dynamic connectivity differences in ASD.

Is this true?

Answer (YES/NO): NO